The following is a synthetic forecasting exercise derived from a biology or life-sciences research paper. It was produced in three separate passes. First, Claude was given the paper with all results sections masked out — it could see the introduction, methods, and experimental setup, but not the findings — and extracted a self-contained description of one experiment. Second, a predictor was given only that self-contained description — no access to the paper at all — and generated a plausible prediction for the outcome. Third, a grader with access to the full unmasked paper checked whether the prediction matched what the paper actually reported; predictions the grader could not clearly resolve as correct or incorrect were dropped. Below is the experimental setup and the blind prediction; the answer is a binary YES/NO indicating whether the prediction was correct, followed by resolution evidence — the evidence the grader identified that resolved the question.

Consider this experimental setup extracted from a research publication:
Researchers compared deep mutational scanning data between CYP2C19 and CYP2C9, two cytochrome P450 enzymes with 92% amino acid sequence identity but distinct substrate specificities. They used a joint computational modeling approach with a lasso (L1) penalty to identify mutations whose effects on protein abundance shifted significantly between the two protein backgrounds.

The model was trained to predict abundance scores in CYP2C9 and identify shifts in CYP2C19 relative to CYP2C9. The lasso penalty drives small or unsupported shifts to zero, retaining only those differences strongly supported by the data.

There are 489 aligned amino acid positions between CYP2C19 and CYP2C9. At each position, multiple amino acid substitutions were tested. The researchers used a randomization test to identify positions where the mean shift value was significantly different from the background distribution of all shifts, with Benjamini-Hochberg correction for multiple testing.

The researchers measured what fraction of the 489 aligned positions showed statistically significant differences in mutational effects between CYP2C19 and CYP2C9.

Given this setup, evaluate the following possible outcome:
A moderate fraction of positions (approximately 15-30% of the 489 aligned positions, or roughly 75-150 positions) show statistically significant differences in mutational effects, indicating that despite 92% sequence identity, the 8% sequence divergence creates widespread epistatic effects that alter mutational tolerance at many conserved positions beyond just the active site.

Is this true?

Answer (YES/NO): YES